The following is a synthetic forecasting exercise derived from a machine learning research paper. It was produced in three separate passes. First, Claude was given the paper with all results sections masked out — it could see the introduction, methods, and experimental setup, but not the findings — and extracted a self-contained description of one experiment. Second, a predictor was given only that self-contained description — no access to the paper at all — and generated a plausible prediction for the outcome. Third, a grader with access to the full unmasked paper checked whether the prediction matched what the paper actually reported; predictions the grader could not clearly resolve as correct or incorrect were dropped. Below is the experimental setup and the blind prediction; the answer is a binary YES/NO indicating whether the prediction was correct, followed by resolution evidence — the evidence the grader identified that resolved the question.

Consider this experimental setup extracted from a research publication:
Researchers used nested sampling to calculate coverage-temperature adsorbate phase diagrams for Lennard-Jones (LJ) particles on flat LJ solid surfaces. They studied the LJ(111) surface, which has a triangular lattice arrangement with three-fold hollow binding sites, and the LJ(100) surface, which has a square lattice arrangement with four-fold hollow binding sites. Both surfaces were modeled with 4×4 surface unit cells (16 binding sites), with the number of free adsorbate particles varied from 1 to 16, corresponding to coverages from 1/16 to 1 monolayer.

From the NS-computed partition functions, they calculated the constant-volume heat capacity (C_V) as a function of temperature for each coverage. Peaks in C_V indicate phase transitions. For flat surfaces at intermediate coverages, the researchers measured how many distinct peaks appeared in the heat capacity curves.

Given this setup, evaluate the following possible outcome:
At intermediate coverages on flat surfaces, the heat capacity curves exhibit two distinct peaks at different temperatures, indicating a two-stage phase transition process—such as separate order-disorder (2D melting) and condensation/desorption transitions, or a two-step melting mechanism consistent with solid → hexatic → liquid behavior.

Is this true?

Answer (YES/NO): YES